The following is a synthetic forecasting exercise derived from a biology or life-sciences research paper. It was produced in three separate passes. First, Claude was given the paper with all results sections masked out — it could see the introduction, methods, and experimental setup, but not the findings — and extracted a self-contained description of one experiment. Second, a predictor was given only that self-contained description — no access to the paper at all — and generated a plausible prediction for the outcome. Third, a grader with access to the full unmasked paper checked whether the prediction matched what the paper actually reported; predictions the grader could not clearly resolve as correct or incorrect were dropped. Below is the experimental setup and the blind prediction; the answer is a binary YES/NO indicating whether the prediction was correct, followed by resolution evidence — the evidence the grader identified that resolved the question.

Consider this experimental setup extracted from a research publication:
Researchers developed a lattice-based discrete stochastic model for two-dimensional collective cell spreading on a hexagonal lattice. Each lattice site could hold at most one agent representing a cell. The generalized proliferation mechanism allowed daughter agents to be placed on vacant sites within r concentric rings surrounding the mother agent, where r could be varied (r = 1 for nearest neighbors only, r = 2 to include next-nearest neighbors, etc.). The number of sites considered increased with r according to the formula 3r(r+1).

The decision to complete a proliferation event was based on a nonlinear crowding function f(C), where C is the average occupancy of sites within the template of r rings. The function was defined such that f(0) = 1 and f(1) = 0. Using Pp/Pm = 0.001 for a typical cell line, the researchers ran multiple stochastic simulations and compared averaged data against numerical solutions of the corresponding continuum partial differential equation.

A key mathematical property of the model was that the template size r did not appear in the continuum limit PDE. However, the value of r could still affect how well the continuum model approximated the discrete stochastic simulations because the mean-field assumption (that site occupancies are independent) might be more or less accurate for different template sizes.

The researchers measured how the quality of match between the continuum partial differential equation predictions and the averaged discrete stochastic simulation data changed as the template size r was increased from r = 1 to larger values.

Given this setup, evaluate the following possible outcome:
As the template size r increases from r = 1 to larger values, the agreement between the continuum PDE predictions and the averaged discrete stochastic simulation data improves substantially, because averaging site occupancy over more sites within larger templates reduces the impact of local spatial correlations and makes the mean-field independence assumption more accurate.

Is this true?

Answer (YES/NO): YES